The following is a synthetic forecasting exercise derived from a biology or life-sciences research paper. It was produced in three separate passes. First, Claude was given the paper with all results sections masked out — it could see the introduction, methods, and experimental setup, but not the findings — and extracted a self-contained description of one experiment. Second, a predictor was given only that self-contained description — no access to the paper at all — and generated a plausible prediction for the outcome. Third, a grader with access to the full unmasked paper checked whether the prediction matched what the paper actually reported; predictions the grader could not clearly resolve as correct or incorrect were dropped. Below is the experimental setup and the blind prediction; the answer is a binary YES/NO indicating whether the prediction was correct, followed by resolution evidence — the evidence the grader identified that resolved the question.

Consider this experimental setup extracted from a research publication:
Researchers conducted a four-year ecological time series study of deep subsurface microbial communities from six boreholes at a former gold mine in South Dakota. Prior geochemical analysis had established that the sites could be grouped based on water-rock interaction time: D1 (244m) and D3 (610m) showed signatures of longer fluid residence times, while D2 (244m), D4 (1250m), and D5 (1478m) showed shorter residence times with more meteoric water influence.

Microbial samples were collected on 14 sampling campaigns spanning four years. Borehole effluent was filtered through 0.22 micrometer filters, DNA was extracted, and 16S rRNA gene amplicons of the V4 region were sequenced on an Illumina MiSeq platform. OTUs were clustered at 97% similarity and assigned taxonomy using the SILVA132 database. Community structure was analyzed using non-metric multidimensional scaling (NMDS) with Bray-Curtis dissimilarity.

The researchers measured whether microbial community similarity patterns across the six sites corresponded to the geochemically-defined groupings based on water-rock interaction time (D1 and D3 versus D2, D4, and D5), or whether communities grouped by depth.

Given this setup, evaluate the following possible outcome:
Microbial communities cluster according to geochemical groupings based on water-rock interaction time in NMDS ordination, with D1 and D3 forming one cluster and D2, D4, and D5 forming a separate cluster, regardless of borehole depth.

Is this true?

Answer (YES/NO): NO